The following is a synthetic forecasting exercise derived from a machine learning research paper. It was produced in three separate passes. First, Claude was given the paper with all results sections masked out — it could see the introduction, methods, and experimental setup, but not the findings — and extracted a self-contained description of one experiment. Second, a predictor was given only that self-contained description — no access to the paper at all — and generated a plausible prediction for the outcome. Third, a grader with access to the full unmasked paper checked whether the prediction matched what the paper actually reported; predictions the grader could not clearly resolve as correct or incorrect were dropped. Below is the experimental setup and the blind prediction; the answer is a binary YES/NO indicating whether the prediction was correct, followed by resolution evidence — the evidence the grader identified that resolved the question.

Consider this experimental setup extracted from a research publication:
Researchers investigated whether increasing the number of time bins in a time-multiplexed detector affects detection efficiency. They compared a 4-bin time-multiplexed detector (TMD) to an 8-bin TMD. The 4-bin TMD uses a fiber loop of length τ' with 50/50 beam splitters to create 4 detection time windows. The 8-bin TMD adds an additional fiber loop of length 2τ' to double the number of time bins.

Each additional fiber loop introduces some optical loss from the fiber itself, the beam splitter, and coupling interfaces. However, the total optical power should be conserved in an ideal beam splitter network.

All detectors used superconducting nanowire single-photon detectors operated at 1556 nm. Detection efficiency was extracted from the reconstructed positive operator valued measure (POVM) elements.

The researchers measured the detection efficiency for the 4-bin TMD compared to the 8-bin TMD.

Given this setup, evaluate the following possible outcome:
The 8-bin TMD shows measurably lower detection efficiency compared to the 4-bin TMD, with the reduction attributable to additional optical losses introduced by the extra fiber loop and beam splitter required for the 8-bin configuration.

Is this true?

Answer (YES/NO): NO